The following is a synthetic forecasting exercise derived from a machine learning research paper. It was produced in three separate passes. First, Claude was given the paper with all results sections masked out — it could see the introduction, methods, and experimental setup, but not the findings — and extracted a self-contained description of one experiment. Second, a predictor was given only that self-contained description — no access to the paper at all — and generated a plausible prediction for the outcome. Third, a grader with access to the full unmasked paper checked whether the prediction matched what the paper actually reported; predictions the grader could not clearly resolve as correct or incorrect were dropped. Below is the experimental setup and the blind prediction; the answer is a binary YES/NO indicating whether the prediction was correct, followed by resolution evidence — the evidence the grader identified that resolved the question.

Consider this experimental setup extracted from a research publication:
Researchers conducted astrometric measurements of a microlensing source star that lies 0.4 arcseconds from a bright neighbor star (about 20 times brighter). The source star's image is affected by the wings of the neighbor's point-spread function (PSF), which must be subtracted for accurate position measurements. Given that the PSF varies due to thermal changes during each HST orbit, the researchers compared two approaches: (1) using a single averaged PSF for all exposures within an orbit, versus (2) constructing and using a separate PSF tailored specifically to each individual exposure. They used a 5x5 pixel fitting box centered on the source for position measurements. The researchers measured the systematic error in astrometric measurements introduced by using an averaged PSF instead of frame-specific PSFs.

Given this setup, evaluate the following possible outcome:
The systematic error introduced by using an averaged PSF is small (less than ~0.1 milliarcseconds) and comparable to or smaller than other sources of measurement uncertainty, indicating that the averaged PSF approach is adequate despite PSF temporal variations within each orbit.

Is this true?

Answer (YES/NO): NO